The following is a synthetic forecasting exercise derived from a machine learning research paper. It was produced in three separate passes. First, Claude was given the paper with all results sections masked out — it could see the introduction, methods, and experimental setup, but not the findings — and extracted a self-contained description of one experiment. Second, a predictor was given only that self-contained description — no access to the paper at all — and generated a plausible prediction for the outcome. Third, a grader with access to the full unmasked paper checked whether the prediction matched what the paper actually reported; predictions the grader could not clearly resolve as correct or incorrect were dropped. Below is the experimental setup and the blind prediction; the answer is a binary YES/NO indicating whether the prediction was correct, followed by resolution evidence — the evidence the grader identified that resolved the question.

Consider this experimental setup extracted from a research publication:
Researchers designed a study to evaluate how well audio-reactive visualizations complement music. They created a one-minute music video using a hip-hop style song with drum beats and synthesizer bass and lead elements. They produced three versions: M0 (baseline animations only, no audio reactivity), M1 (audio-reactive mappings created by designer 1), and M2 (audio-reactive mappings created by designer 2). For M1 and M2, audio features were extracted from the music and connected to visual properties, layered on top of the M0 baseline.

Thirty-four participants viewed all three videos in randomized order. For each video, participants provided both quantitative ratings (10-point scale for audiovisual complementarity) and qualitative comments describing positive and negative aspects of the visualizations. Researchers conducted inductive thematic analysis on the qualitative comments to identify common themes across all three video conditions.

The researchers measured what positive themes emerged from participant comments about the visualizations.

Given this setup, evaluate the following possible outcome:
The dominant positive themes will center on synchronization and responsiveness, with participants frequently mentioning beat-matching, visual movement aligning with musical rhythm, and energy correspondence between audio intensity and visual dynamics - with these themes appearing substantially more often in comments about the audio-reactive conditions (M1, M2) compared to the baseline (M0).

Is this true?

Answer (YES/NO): NO